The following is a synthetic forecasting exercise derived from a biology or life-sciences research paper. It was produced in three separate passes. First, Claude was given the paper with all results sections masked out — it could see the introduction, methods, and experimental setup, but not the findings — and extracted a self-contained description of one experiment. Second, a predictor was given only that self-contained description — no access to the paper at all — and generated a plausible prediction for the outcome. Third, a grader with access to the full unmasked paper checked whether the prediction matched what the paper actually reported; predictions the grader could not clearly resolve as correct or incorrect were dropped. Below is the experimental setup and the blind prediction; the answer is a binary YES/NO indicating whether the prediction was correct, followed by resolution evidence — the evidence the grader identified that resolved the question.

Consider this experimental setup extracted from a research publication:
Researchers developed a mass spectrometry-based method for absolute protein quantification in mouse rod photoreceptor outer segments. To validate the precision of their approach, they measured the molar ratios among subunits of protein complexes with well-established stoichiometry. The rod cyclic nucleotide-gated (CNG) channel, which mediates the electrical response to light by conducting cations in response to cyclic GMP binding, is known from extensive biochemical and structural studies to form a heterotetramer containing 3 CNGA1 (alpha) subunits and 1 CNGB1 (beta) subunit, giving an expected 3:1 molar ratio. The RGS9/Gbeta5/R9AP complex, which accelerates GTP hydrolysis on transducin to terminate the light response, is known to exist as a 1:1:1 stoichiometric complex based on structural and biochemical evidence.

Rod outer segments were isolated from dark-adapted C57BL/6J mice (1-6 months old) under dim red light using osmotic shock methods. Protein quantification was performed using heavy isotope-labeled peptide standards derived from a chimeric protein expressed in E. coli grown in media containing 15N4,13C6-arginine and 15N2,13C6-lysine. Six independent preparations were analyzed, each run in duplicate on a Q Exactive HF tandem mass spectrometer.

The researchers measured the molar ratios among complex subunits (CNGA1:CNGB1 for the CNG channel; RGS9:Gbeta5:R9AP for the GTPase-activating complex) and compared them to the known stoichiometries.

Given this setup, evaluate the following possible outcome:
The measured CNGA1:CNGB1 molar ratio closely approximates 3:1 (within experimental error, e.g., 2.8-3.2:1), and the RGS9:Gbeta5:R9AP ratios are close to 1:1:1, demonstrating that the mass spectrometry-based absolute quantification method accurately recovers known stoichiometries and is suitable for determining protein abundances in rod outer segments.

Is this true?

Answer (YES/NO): YES